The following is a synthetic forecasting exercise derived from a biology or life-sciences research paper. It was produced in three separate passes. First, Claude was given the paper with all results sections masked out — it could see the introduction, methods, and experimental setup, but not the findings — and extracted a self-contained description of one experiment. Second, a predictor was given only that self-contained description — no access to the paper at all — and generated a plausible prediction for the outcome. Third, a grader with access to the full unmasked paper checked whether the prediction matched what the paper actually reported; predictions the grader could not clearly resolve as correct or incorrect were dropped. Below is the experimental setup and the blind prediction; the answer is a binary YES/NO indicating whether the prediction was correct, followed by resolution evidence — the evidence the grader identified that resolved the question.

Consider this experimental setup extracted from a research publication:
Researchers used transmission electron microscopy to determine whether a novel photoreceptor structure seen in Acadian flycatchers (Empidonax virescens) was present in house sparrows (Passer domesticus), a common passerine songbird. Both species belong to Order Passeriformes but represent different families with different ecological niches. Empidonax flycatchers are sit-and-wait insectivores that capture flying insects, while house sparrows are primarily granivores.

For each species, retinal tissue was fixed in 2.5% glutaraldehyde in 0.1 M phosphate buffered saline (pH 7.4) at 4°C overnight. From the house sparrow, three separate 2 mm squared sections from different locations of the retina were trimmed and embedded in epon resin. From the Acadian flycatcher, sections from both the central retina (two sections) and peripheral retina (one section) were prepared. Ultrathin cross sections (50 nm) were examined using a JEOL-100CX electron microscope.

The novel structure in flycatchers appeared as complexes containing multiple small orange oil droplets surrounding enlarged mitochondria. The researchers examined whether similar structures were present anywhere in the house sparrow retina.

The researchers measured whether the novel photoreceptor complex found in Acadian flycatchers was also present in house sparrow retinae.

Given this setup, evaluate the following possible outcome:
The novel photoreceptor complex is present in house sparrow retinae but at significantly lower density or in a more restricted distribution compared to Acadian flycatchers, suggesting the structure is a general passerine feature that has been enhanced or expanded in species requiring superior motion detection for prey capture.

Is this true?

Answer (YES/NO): NO